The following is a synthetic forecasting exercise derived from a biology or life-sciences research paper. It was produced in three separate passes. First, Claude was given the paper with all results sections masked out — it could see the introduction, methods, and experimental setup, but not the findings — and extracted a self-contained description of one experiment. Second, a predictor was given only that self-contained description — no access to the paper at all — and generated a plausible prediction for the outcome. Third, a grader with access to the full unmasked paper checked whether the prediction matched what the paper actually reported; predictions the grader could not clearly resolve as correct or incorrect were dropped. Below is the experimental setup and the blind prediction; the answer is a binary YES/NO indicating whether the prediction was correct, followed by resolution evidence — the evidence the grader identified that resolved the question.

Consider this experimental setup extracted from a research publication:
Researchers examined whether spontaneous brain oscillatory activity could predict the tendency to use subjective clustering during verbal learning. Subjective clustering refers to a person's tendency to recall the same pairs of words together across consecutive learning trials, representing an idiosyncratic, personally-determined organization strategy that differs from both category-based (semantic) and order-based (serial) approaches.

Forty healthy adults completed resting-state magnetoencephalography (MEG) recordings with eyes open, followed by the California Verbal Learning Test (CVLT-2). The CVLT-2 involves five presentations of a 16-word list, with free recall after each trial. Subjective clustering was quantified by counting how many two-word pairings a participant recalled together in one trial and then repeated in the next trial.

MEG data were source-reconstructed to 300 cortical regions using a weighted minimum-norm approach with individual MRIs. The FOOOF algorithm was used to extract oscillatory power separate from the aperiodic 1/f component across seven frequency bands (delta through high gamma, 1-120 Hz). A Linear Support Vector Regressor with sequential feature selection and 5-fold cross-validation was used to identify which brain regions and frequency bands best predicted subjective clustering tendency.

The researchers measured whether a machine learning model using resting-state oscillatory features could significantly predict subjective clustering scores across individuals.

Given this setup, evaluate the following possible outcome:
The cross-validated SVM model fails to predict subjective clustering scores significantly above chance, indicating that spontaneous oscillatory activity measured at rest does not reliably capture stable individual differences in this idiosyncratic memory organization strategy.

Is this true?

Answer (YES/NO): NO